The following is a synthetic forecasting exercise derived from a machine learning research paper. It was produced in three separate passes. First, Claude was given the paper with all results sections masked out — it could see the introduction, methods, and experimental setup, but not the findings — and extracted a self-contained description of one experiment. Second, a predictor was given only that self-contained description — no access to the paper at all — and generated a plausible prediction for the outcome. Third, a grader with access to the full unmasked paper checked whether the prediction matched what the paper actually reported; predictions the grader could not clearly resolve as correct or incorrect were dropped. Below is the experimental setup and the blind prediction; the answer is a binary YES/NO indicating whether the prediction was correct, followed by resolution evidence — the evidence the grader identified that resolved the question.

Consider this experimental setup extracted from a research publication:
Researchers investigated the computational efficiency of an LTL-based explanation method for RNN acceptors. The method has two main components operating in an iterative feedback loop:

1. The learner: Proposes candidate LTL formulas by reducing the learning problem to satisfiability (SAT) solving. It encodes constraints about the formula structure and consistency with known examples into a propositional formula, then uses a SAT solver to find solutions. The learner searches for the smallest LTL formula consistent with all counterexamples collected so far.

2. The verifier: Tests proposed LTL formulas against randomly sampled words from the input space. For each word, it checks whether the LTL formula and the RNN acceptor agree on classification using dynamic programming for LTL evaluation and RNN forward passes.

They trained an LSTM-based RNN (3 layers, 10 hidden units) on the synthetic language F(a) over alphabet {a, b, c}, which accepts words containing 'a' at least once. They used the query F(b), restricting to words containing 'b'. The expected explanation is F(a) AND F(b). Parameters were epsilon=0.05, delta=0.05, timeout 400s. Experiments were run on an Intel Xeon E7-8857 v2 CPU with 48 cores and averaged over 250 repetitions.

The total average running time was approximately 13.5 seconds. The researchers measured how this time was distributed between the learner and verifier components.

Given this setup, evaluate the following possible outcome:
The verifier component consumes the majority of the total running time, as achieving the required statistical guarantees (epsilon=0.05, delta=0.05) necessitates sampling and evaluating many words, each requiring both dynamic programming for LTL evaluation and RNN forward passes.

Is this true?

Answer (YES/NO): NO